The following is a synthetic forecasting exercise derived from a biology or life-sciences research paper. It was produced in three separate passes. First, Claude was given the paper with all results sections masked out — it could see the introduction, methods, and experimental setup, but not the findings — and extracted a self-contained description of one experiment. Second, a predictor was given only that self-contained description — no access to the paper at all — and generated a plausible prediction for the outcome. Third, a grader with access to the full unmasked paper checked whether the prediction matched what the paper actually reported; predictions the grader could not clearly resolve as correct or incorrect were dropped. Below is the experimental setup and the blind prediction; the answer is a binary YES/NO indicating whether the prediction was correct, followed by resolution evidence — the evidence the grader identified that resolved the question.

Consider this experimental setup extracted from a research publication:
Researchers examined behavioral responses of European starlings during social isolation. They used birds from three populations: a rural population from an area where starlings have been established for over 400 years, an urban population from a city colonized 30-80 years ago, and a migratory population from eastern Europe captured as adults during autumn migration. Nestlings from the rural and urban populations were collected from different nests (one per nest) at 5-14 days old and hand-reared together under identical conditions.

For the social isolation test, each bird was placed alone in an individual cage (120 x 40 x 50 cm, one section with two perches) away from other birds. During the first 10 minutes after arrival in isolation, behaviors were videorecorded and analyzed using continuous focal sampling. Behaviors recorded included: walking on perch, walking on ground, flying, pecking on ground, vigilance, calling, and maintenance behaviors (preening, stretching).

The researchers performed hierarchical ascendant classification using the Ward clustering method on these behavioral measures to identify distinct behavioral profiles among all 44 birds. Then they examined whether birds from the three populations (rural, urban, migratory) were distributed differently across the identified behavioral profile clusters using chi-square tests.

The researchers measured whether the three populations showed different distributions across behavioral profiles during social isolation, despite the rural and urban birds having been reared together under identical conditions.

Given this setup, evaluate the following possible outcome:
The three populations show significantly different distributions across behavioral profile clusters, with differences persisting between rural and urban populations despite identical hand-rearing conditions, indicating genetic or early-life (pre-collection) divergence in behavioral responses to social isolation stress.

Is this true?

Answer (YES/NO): NO